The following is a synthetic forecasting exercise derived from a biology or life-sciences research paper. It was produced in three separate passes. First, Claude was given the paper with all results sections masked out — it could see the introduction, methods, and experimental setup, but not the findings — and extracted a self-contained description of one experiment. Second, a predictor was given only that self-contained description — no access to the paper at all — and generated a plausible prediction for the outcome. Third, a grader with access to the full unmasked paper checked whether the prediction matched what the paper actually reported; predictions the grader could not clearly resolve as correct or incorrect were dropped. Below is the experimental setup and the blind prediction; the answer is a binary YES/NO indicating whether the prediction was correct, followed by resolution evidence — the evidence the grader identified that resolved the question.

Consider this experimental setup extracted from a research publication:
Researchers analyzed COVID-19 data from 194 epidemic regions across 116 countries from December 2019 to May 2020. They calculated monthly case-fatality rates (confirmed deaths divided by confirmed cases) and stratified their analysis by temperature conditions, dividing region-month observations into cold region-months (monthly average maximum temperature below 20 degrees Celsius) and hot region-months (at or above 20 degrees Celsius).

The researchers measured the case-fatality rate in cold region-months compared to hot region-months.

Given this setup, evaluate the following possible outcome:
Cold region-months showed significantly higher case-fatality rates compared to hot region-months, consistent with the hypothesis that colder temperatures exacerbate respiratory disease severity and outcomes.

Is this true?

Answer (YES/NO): YES